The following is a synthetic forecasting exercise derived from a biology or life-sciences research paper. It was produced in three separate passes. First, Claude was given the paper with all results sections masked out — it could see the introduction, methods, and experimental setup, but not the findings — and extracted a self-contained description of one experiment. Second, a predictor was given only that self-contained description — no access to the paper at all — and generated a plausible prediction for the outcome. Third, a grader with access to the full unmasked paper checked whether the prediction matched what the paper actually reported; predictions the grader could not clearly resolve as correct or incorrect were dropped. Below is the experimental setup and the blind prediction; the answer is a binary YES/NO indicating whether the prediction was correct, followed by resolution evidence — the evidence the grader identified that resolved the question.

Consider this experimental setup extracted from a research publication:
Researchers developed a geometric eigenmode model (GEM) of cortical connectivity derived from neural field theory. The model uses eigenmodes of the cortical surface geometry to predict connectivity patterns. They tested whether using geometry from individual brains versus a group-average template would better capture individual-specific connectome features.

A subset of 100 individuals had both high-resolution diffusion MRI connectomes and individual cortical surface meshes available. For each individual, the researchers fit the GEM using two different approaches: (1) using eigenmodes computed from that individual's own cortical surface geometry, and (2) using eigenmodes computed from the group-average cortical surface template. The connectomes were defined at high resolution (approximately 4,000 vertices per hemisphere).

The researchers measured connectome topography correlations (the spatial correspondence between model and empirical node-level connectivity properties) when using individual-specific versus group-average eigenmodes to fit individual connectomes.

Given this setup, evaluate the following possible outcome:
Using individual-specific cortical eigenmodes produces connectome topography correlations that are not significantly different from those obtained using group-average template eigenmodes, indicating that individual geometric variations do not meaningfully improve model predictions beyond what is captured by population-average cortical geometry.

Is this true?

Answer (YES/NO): NO